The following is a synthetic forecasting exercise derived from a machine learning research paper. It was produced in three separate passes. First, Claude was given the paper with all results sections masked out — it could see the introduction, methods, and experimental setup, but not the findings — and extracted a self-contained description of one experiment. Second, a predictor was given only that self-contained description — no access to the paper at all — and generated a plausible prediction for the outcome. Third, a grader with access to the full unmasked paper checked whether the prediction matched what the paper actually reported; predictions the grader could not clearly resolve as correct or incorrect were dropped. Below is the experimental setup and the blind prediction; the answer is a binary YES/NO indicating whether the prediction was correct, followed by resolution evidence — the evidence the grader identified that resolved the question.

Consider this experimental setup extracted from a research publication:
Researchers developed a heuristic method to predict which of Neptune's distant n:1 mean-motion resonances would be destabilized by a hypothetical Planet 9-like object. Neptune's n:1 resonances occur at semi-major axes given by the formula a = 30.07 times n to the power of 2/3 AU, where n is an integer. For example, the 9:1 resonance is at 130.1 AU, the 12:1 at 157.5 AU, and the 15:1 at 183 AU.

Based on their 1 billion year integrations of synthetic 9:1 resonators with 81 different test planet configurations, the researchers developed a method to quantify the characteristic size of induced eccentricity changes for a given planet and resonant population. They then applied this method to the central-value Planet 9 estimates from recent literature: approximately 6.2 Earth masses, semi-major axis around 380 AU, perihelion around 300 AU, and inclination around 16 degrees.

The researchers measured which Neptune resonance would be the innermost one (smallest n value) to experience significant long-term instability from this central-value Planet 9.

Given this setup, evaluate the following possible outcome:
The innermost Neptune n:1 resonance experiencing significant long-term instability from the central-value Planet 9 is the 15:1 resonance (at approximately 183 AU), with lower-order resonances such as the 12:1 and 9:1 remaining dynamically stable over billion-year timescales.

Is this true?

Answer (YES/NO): YES